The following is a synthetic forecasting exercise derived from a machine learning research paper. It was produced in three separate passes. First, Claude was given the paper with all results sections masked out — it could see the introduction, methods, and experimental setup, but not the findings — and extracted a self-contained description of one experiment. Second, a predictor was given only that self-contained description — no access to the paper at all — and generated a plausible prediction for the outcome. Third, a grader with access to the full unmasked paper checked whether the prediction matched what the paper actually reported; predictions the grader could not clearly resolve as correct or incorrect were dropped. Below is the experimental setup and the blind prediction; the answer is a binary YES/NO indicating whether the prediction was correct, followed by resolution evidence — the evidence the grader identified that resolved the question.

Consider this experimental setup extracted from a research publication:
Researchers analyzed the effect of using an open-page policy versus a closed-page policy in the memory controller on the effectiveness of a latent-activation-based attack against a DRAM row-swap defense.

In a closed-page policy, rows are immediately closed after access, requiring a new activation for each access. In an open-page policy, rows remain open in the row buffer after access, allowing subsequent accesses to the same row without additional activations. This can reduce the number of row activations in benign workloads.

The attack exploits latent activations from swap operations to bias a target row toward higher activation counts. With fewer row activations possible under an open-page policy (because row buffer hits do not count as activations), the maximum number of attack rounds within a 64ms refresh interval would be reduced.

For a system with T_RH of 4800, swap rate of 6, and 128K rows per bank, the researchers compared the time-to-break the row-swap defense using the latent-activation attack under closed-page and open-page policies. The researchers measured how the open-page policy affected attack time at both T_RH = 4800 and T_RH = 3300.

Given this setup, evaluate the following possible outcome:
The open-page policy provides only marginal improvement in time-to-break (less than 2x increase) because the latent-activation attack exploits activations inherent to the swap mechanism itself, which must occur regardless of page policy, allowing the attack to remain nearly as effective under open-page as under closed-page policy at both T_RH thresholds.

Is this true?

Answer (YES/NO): NO